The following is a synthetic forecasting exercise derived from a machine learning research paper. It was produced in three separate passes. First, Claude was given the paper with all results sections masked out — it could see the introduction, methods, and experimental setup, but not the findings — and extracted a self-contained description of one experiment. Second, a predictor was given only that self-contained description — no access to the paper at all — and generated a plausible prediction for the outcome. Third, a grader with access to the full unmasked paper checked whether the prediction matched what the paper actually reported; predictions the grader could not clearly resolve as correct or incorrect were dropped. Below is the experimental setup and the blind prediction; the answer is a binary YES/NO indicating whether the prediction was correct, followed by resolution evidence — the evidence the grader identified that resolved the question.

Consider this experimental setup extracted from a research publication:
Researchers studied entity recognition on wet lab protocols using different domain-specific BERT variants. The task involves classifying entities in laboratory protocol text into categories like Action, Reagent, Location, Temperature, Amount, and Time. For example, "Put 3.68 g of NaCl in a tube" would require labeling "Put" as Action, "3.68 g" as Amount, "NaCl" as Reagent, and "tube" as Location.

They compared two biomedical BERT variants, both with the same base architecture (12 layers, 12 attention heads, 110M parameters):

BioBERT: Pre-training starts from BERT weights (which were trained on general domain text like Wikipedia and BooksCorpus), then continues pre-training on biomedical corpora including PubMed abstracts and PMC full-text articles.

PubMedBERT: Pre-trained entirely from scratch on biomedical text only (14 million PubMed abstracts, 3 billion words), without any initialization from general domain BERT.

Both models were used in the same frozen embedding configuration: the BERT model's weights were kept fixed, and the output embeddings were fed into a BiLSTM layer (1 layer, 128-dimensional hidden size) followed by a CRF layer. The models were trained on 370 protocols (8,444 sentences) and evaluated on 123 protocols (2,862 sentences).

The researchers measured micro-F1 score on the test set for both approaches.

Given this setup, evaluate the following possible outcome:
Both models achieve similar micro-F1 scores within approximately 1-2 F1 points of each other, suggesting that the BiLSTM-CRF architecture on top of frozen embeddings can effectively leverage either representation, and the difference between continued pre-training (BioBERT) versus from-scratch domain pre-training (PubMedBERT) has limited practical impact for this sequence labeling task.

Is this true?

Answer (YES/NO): YES